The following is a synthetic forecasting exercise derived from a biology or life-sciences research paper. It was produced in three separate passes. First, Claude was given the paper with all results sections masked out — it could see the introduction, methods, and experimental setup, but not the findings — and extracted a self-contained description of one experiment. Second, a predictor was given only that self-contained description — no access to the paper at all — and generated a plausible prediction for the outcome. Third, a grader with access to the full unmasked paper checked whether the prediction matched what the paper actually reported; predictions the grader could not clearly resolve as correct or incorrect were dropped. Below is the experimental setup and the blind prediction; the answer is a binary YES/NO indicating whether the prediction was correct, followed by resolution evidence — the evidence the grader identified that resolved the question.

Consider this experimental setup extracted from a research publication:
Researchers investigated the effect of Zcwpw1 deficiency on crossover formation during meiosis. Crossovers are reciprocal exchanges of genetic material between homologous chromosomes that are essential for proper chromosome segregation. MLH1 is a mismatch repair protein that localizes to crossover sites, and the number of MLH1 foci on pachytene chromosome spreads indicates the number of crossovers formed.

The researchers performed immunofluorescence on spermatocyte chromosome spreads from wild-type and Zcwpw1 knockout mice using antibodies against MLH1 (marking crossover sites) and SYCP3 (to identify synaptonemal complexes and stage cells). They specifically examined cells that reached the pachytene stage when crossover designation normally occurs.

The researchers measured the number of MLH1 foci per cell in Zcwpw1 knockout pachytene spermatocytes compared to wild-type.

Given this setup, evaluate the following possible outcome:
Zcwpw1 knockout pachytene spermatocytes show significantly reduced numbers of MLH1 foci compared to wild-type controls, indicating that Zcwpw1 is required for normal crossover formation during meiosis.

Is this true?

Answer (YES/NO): YES